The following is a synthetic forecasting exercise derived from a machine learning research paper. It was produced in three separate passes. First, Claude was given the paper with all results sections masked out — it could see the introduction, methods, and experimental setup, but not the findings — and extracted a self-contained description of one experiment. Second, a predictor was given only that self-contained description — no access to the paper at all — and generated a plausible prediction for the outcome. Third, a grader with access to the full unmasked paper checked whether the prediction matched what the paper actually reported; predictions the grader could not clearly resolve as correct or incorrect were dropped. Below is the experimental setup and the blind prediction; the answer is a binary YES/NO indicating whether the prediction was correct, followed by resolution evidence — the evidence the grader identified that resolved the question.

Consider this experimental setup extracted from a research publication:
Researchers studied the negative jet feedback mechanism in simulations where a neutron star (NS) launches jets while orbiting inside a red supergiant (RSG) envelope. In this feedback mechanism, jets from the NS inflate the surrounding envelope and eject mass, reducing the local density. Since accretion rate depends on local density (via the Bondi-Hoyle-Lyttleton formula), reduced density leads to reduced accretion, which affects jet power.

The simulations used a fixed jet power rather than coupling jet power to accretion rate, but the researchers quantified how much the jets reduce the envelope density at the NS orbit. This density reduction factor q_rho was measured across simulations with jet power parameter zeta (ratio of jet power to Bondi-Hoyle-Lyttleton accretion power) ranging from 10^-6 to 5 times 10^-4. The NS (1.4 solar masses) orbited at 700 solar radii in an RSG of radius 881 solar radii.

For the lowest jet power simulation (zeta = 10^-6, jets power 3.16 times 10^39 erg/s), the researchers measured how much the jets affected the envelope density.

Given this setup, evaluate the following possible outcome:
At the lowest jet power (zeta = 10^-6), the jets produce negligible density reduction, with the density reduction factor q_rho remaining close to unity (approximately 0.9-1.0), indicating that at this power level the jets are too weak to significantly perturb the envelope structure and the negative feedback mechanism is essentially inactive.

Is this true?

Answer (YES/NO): NO